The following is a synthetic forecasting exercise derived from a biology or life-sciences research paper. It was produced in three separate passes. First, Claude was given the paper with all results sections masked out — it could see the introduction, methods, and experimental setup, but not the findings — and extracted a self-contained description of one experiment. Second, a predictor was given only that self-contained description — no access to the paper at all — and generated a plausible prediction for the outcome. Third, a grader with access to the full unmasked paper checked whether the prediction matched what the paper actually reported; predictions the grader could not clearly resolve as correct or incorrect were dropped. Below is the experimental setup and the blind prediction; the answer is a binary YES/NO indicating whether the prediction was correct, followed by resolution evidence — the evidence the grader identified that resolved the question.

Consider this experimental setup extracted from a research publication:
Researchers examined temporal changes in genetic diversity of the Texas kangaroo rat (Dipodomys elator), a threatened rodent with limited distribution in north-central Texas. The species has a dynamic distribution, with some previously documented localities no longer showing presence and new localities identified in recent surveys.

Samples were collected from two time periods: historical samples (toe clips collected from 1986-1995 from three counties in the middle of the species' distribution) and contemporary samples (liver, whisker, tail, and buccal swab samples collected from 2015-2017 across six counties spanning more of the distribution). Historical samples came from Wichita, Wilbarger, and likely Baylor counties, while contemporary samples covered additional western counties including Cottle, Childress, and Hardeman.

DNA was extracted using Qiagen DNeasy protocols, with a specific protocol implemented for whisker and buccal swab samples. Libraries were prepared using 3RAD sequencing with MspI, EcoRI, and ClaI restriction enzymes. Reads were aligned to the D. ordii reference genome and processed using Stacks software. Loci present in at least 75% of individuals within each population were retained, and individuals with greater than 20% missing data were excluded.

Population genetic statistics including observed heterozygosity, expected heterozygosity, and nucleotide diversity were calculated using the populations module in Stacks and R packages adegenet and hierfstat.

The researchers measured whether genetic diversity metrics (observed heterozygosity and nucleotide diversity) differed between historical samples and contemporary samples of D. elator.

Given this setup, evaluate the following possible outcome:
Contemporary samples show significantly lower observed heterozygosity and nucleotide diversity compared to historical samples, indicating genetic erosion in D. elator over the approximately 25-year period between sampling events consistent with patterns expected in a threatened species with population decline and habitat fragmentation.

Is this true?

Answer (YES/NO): NO